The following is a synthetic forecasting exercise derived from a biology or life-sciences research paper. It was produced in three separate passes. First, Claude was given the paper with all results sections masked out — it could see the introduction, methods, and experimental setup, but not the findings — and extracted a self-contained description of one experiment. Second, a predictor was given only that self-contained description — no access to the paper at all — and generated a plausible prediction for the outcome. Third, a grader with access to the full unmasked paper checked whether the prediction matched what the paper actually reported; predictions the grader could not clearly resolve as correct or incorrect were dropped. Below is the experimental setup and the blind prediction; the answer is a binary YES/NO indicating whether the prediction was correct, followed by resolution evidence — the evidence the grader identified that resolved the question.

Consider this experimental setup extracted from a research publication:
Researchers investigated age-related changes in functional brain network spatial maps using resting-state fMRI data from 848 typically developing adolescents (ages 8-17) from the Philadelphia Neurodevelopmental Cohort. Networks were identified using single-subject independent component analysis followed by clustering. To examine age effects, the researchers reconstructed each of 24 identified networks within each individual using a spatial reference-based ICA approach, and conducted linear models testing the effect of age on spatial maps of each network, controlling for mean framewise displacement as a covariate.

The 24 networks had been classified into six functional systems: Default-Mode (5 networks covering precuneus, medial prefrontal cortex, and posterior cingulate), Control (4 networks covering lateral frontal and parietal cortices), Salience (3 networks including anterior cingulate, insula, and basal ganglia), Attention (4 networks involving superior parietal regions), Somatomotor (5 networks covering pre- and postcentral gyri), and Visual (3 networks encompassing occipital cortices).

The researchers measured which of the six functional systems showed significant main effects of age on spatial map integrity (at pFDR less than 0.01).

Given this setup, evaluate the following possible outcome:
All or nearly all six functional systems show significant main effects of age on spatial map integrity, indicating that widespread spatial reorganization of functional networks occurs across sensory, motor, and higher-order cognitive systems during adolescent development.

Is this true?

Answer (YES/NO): NO